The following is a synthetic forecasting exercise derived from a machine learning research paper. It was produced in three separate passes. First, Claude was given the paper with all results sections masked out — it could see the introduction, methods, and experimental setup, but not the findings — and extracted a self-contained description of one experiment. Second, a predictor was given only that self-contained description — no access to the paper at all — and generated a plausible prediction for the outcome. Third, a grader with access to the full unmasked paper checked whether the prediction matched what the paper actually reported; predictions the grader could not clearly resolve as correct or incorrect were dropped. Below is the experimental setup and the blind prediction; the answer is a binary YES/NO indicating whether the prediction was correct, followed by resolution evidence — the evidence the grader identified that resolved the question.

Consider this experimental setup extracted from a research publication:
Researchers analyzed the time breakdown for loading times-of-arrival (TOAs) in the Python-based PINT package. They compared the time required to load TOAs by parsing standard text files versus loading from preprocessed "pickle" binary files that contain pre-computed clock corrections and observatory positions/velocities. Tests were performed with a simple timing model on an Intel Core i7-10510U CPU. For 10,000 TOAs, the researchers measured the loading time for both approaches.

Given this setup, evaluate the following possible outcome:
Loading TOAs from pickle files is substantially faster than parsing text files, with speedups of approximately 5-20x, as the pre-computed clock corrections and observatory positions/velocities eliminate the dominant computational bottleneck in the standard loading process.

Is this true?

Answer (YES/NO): YES